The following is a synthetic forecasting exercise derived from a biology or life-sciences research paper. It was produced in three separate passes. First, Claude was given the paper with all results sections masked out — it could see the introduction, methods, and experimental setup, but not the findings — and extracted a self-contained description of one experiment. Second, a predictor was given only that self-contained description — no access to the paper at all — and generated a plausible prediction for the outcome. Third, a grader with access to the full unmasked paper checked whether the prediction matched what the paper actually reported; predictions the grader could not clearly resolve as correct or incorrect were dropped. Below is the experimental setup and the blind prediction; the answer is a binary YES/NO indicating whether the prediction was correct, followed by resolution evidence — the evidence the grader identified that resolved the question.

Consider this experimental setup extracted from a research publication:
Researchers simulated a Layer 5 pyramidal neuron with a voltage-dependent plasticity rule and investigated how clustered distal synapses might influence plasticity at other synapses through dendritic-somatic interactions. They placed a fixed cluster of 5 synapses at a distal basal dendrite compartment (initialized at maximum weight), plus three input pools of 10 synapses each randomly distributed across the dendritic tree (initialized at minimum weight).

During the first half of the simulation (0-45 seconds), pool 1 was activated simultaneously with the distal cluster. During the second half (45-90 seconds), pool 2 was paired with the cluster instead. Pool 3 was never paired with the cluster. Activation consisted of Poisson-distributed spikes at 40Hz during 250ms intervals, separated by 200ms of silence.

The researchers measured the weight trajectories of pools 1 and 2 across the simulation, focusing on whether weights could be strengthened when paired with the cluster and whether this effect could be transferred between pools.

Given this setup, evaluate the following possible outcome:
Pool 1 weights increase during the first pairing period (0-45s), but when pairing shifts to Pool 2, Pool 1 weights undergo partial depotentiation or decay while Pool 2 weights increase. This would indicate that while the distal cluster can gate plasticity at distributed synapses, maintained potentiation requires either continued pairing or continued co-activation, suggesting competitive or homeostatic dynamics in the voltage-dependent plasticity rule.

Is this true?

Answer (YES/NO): YES